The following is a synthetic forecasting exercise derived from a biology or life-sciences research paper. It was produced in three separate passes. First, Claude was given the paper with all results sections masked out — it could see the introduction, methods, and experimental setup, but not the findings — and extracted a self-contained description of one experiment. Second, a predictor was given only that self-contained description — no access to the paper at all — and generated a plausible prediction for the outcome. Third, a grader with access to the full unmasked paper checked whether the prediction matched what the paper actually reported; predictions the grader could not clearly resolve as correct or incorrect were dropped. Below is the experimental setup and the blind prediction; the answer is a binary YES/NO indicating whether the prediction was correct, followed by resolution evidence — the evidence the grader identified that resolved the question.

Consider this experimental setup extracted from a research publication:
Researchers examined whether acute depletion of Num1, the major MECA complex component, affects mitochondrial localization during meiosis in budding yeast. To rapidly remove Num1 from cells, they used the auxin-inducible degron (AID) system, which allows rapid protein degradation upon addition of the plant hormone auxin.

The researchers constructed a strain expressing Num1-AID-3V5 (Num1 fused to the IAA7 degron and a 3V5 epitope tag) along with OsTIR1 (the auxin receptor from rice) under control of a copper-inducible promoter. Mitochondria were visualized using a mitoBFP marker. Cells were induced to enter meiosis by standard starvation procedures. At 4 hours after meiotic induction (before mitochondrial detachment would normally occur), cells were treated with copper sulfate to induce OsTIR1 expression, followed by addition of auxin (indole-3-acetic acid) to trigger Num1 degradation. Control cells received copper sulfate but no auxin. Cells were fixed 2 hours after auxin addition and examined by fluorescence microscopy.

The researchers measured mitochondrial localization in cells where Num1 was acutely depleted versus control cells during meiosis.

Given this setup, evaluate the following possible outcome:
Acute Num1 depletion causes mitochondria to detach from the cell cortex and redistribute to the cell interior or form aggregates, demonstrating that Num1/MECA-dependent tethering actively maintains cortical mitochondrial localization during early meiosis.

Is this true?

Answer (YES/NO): YES